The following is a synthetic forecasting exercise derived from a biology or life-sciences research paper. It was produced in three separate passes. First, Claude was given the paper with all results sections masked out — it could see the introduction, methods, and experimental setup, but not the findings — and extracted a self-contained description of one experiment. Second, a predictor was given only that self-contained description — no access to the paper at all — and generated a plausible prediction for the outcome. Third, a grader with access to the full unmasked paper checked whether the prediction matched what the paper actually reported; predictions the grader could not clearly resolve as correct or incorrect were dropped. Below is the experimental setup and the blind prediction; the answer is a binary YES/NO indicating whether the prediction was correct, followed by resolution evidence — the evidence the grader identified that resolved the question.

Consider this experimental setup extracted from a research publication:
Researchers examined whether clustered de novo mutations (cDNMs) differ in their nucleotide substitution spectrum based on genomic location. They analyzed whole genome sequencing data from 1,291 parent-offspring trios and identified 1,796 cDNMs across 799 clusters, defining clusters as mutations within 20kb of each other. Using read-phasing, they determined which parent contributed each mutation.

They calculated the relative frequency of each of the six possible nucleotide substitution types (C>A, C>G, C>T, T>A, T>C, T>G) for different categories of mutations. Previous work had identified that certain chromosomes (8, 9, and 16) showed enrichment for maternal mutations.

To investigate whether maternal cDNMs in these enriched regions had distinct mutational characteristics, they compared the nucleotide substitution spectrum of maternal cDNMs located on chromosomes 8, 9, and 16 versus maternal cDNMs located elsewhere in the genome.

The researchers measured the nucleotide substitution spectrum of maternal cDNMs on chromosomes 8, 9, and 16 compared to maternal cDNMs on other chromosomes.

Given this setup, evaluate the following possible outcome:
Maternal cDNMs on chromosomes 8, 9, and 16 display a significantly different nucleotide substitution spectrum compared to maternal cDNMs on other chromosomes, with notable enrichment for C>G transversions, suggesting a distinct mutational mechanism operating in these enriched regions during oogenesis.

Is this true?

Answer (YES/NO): YES